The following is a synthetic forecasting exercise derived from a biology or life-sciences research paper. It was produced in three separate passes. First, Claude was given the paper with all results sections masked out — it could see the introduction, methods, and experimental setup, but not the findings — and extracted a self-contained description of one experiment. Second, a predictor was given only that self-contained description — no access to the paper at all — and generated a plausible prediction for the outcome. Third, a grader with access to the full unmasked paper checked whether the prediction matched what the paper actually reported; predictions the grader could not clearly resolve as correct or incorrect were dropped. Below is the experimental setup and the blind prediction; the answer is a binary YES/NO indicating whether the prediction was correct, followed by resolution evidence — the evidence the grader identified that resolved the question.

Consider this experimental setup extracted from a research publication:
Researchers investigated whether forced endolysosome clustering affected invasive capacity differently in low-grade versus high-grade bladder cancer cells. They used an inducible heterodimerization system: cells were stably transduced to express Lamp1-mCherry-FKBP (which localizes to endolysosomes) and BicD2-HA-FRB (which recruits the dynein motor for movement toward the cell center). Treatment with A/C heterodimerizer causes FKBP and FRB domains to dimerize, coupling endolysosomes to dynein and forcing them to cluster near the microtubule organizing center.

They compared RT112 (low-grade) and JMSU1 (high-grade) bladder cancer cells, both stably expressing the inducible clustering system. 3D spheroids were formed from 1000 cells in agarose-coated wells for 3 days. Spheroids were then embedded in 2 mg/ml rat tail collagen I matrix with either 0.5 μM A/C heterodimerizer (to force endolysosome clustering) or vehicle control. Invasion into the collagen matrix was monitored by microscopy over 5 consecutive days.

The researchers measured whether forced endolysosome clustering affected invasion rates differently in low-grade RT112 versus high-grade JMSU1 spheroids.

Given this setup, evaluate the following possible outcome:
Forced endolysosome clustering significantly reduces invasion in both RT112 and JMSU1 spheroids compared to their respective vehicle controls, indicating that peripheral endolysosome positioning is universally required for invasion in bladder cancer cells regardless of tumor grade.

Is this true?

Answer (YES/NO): NO